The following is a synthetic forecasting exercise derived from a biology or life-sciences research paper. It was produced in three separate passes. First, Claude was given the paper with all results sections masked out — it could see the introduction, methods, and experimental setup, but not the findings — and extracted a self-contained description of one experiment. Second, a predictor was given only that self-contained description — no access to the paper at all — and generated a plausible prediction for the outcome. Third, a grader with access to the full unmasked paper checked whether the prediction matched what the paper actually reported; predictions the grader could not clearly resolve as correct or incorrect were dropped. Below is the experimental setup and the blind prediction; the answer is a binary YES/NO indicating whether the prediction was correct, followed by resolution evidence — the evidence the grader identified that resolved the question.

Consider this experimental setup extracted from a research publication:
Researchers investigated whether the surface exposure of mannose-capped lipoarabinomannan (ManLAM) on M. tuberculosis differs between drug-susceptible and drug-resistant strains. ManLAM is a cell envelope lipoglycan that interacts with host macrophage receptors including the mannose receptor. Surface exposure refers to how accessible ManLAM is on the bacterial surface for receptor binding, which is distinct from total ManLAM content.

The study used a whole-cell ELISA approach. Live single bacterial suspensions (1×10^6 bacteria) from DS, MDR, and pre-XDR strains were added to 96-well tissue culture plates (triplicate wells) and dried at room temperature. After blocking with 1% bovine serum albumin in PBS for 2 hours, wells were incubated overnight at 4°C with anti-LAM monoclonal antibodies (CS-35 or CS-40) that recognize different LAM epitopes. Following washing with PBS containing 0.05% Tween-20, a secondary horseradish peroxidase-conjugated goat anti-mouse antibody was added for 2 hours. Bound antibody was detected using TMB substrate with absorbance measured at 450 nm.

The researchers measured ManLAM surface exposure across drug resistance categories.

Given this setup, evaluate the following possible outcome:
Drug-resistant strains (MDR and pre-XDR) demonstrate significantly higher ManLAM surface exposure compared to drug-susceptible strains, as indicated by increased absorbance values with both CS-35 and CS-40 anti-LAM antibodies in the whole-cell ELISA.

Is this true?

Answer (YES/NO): YES